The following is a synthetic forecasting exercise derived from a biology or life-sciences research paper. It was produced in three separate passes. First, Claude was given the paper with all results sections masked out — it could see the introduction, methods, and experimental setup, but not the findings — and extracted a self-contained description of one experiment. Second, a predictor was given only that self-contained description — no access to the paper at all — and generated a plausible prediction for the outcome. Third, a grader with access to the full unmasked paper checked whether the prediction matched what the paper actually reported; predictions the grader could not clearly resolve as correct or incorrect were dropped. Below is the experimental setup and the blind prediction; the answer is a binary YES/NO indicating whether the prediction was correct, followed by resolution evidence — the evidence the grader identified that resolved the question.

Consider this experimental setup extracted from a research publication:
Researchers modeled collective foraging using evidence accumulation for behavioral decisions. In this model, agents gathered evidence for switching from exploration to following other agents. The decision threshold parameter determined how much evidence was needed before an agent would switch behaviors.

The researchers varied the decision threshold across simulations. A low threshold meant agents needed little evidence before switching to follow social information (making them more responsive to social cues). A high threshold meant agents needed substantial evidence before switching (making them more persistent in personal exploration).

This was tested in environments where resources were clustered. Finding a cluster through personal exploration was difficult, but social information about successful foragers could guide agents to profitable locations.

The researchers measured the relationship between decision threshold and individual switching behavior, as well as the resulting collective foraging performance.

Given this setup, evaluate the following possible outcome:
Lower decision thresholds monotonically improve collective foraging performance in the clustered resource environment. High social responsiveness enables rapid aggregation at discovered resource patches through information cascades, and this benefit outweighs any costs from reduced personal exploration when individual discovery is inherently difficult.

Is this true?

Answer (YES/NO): NO